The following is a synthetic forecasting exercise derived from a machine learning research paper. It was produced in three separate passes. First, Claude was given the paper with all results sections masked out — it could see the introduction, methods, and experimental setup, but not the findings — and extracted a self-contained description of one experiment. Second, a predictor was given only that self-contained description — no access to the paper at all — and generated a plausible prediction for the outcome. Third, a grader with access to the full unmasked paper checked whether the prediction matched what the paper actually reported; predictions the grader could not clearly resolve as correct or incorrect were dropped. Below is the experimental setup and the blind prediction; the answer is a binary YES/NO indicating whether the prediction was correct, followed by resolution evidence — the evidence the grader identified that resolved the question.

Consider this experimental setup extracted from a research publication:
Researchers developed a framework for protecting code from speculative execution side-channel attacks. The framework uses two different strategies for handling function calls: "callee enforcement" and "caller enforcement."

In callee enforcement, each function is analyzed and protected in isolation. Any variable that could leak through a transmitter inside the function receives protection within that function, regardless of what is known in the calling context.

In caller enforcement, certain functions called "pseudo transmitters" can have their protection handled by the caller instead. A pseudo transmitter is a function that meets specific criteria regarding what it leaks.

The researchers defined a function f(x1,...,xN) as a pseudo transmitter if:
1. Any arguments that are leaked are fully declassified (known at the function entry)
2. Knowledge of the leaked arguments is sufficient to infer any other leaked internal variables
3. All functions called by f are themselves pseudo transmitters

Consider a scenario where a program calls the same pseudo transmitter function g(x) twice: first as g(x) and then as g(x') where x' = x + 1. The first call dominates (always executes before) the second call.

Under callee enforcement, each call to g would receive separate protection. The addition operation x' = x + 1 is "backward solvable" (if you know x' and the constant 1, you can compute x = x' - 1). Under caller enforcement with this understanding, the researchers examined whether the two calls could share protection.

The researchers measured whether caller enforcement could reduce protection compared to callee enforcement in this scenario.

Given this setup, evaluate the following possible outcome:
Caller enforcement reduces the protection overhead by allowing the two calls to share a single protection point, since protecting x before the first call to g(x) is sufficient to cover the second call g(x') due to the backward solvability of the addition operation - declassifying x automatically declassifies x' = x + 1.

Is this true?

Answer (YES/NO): YES